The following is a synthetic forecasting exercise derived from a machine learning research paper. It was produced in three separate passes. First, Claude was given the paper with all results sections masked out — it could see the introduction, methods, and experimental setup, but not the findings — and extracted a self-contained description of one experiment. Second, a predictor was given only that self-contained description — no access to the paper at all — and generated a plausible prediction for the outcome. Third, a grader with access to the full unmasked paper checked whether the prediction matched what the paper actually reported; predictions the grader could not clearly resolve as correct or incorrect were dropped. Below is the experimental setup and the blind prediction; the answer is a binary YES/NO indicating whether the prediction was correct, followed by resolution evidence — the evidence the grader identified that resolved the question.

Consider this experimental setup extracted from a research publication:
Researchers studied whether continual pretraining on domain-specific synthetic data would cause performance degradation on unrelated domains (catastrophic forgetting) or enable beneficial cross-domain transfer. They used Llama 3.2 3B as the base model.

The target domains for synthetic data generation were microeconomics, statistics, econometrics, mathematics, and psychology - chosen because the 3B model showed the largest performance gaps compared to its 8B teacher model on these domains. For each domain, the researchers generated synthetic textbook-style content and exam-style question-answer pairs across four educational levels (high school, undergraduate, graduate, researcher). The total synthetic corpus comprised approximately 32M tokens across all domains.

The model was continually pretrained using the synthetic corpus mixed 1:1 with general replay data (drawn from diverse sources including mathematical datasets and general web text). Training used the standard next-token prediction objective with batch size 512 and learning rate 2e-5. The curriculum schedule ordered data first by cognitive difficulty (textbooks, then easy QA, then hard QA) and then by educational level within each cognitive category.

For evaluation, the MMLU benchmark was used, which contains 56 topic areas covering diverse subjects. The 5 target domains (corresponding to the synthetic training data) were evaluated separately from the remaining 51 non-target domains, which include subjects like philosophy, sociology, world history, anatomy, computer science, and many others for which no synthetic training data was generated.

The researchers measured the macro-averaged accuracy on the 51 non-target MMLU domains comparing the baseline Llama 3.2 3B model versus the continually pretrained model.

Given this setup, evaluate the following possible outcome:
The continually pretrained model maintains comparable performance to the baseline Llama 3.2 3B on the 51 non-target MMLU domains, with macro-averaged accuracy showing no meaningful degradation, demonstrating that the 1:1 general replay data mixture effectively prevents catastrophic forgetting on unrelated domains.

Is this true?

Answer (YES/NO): YES